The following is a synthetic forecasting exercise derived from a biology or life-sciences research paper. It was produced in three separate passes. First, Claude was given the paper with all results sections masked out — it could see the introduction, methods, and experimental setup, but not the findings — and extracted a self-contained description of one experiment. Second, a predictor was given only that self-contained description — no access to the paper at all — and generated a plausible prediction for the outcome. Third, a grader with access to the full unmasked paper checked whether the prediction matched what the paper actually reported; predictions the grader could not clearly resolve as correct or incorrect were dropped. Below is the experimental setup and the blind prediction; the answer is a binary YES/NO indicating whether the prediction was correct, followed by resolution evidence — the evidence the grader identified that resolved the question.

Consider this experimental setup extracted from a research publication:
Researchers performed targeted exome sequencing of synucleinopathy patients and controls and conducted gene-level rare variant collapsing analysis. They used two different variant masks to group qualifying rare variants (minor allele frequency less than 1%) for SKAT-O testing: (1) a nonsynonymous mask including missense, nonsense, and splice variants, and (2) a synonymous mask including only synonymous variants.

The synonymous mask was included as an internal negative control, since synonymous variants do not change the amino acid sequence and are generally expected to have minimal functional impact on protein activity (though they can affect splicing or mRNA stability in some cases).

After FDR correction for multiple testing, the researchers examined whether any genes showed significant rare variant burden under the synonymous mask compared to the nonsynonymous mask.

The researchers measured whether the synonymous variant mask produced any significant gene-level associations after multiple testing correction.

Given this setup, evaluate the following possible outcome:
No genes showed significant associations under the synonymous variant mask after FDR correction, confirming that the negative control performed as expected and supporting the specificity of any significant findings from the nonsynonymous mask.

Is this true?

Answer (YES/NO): YES